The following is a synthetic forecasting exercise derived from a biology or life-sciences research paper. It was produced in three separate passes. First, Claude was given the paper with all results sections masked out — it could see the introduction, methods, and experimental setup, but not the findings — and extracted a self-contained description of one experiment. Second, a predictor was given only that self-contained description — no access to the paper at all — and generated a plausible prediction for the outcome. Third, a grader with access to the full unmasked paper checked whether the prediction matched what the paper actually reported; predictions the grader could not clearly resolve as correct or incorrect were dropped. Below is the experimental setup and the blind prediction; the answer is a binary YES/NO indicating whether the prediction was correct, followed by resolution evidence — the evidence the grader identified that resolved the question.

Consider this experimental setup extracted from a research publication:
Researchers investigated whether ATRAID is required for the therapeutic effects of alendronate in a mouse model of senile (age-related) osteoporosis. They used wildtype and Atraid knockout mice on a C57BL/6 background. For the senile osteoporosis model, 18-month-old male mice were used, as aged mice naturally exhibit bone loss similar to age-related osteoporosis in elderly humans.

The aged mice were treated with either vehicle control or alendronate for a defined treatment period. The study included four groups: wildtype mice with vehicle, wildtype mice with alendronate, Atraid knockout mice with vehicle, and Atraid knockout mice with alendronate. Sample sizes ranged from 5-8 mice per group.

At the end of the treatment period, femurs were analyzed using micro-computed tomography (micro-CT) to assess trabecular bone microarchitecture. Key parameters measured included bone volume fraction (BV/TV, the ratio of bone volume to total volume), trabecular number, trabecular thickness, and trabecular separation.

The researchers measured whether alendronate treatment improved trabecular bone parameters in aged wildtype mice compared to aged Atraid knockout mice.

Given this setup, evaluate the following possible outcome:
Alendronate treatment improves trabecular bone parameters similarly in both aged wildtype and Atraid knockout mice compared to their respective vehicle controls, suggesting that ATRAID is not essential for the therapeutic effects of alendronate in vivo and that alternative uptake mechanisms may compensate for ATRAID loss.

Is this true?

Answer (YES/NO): NO